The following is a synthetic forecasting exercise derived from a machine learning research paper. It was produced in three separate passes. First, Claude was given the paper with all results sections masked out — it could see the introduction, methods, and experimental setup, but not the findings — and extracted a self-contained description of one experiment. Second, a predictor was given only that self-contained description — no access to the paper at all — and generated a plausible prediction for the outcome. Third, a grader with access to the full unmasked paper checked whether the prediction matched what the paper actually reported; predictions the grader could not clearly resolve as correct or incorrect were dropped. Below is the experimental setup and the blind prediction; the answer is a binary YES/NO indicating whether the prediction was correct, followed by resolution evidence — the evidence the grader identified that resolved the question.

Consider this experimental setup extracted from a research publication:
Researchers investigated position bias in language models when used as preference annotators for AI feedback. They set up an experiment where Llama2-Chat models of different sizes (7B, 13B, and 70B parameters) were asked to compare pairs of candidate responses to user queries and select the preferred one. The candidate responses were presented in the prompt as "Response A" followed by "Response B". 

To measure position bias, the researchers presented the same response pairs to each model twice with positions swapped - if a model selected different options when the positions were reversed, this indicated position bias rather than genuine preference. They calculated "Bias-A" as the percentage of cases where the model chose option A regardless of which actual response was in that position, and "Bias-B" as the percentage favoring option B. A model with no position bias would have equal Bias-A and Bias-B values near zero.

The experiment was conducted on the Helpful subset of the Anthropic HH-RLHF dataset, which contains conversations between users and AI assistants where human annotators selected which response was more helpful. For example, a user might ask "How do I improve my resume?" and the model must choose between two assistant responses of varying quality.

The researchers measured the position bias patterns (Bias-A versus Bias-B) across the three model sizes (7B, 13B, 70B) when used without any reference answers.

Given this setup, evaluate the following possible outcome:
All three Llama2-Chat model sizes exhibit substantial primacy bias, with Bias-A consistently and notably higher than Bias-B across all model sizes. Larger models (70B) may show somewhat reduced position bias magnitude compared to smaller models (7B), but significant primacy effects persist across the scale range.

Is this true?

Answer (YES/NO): YES